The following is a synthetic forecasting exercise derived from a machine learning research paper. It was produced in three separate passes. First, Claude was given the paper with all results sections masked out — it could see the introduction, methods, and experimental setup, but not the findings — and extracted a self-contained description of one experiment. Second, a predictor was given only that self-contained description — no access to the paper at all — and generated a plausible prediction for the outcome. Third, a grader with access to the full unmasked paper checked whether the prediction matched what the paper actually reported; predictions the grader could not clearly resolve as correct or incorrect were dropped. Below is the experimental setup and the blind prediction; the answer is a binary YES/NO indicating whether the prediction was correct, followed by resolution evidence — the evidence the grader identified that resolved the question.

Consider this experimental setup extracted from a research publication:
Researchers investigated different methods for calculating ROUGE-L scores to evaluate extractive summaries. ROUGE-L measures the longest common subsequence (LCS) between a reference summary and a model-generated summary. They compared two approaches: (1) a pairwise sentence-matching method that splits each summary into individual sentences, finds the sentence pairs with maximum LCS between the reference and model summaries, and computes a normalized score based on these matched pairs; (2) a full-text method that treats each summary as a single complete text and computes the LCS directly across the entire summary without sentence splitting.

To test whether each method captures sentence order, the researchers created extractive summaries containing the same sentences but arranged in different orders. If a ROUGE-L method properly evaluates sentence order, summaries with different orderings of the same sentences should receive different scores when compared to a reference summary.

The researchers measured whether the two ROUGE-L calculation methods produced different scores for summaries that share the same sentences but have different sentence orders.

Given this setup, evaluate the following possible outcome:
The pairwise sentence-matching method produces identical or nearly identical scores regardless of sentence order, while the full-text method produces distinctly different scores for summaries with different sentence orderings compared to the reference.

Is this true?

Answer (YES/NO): YES